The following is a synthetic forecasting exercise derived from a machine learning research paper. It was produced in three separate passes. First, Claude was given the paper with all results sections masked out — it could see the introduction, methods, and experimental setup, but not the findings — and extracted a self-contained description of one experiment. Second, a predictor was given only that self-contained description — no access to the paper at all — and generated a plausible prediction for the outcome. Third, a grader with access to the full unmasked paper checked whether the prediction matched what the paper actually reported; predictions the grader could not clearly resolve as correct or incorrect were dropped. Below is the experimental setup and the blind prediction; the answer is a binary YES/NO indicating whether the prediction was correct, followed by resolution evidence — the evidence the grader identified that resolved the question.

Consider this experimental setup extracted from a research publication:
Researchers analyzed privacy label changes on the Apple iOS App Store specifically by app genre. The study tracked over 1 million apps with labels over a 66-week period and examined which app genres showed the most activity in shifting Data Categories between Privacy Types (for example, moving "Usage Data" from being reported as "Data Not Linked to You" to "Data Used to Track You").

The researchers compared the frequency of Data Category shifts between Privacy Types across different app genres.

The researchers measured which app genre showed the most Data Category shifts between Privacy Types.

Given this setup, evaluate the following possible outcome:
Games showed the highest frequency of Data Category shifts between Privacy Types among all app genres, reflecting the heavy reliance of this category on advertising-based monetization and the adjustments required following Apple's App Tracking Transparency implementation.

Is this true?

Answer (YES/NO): YES